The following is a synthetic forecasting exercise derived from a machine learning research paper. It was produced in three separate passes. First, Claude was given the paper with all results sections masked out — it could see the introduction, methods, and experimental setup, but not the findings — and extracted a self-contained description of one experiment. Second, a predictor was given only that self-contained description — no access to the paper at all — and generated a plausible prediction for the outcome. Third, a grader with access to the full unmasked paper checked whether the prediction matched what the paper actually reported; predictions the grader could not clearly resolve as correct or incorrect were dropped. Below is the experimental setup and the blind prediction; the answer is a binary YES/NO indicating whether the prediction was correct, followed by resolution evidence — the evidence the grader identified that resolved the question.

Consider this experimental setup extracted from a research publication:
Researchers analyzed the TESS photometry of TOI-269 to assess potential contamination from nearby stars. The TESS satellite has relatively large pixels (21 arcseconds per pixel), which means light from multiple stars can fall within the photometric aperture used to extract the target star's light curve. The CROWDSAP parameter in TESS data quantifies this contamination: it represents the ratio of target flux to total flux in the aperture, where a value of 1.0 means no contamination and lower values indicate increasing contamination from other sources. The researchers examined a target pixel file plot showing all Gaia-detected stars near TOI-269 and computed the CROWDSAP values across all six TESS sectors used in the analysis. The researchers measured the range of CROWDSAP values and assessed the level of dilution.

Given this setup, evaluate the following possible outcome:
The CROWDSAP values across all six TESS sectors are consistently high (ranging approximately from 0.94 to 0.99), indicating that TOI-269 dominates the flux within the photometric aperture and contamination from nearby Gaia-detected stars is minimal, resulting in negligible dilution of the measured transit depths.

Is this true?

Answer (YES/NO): NO